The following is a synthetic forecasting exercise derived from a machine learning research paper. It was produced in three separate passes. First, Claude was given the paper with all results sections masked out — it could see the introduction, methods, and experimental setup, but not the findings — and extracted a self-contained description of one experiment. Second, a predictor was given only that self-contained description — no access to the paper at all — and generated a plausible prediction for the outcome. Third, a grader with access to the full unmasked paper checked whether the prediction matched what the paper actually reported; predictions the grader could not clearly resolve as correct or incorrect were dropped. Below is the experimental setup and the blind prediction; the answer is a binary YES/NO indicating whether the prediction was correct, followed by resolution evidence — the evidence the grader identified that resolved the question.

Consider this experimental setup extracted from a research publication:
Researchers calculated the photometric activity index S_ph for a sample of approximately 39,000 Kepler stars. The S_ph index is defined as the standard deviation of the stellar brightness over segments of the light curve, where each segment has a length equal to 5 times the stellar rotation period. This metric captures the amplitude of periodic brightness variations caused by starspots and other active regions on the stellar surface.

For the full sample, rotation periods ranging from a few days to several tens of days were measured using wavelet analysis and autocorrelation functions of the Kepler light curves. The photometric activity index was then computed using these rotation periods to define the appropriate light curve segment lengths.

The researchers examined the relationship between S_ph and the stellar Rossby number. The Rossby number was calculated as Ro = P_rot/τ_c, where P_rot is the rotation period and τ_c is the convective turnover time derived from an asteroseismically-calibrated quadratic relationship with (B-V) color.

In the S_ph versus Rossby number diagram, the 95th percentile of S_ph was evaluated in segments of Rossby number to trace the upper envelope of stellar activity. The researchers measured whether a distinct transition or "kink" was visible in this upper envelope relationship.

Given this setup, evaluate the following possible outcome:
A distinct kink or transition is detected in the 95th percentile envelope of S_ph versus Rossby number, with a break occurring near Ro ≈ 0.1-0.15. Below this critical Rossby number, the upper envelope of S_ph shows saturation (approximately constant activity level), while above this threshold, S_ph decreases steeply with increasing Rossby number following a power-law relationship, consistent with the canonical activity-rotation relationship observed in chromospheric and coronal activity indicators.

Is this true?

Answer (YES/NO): NO